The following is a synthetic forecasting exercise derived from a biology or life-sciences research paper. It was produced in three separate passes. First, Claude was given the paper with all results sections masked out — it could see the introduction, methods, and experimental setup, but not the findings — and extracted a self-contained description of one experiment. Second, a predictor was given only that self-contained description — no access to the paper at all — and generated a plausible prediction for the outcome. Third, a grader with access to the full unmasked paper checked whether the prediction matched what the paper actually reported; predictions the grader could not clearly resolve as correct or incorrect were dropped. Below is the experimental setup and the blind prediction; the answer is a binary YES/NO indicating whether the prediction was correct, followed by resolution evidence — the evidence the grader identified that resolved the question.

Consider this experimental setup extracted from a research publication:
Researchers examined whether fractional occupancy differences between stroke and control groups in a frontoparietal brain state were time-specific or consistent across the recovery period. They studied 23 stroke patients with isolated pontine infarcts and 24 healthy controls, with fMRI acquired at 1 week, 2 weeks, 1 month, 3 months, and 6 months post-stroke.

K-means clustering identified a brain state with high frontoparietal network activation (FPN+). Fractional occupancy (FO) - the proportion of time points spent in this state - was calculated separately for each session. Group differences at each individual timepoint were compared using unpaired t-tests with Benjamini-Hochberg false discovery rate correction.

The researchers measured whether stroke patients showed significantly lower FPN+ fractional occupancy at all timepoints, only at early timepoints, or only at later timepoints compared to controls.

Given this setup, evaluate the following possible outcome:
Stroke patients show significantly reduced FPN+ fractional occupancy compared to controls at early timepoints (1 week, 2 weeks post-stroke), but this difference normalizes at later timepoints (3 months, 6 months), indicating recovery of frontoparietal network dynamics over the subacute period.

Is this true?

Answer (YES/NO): NO